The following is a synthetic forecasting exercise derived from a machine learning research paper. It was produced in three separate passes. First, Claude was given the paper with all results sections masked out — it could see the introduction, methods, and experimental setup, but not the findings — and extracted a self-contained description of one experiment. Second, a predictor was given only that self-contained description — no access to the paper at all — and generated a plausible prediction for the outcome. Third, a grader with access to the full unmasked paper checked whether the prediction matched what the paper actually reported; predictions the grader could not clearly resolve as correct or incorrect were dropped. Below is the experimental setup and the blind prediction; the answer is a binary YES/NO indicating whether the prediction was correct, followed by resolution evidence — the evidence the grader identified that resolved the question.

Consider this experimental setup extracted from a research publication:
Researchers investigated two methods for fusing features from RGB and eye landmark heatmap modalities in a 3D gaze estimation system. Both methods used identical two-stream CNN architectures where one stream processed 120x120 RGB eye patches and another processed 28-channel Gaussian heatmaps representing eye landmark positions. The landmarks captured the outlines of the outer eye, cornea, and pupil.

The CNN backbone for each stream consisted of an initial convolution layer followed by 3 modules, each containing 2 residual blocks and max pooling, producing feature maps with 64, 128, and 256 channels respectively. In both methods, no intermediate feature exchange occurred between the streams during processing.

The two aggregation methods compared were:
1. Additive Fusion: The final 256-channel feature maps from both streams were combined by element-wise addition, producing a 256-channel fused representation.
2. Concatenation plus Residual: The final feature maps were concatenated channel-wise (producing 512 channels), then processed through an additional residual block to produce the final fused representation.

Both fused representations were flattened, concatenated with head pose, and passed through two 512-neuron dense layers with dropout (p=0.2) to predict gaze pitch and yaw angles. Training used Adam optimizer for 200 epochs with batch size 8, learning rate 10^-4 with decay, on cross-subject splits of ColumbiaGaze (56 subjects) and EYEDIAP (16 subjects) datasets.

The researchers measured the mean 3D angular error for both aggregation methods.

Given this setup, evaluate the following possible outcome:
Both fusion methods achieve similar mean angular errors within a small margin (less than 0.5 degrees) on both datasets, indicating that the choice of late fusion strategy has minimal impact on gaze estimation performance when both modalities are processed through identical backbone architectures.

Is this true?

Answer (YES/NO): NO